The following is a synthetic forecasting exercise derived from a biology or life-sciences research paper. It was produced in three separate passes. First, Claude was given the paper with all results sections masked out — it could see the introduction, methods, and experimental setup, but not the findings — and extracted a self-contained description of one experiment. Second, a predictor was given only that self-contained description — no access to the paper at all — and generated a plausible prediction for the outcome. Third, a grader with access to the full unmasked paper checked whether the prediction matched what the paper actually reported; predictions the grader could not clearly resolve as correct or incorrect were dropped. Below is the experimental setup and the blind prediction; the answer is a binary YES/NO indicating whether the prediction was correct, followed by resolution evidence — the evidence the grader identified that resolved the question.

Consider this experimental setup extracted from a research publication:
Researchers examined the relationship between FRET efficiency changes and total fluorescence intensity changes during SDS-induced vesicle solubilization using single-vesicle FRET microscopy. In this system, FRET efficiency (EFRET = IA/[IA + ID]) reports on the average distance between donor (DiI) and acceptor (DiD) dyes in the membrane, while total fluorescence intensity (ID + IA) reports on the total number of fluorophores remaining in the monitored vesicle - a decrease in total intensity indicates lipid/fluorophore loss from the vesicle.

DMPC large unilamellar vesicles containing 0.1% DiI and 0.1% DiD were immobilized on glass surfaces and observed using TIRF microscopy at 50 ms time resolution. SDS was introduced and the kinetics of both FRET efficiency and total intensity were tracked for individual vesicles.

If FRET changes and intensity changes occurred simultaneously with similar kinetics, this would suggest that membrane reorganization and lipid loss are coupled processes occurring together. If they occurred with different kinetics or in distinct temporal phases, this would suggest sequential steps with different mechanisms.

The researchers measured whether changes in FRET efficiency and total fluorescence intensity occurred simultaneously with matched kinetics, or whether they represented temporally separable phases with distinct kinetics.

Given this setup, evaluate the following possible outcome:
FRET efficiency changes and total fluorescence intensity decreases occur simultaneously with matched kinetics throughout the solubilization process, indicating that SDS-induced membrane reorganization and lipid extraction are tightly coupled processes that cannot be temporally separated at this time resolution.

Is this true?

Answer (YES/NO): NO